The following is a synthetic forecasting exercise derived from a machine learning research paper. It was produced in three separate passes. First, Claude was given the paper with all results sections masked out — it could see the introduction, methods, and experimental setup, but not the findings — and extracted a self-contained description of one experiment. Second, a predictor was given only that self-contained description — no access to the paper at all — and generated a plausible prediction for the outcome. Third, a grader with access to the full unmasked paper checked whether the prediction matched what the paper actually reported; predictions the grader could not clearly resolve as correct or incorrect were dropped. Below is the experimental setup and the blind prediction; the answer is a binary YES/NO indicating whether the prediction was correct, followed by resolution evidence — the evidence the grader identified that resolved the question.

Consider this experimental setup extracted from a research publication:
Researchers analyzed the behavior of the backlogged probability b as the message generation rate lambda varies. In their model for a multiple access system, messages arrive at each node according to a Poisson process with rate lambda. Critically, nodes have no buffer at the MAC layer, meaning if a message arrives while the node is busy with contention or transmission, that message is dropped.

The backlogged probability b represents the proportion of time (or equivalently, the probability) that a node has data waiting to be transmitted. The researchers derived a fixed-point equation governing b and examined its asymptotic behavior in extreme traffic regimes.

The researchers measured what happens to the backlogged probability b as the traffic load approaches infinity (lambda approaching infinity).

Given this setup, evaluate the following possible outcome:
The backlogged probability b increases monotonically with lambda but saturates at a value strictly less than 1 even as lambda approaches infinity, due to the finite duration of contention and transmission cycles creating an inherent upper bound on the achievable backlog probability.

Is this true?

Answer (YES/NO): YES